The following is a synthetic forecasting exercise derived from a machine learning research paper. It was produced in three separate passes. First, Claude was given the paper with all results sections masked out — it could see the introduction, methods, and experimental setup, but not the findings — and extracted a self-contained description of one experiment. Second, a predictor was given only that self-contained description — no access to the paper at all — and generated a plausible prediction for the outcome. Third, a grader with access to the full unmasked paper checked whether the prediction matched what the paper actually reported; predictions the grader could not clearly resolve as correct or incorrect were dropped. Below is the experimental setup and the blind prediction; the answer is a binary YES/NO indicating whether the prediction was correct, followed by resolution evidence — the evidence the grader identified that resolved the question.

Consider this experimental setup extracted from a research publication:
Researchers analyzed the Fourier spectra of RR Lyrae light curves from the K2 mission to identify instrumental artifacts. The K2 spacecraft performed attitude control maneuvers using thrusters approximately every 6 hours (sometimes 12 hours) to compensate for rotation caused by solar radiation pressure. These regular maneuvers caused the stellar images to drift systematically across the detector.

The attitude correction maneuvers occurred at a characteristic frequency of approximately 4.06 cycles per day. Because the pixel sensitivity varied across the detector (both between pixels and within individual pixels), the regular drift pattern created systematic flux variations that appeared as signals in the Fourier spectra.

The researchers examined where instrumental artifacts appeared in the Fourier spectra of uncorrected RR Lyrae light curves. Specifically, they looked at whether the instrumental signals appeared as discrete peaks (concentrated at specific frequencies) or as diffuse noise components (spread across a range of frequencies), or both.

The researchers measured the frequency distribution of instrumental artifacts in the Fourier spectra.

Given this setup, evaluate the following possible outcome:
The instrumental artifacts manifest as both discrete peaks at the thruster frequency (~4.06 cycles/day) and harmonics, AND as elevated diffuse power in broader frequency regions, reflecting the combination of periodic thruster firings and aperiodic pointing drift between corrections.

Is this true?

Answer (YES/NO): YES